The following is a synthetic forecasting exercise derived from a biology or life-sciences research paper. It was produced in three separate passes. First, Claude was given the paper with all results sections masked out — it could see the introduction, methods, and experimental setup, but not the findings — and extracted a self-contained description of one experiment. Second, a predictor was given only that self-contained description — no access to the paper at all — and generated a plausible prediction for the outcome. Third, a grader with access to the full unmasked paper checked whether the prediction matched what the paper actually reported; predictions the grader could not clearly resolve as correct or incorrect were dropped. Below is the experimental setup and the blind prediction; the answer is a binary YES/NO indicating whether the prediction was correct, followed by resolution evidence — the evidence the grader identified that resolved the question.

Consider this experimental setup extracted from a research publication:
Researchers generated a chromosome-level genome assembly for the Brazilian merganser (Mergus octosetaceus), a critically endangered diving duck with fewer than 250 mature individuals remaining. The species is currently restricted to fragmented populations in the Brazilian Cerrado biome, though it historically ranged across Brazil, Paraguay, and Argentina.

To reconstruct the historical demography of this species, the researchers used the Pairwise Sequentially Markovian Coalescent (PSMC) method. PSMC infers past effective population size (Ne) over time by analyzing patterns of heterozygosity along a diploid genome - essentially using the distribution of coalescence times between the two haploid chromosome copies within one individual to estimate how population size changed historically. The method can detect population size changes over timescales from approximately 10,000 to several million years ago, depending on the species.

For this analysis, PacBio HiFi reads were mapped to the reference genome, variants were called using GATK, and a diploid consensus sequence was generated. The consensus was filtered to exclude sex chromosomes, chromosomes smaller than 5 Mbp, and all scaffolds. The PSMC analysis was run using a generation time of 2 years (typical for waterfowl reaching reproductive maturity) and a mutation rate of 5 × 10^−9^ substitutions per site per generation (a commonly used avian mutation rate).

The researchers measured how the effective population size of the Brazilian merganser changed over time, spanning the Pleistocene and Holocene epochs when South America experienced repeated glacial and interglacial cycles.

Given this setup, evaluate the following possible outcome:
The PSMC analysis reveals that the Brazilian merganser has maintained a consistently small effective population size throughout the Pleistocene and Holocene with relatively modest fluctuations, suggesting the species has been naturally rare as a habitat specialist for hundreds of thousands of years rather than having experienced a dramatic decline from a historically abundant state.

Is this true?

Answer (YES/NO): NO